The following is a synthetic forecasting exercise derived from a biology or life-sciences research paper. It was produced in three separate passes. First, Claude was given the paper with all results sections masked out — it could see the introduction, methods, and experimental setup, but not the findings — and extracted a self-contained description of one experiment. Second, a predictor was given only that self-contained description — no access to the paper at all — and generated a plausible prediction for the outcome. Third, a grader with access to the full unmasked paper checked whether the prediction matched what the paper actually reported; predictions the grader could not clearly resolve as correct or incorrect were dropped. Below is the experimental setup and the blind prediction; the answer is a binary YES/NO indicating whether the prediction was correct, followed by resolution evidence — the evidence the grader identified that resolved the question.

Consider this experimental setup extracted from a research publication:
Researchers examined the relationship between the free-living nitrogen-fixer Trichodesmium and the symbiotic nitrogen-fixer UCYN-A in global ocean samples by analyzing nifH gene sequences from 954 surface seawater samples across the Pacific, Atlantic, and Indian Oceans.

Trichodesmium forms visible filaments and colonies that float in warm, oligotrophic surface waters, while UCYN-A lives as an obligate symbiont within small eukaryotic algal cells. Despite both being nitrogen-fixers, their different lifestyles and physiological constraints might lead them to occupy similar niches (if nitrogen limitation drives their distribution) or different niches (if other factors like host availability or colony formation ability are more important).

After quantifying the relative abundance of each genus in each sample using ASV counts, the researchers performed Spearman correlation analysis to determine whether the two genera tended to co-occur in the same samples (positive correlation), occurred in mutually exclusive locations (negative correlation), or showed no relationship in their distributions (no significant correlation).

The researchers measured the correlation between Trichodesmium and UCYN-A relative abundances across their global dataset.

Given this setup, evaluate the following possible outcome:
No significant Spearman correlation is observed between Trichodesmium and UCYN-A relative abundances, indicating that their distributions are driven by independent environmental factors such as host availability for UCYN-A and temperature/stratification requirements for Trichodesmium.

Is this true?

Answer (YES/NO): NO